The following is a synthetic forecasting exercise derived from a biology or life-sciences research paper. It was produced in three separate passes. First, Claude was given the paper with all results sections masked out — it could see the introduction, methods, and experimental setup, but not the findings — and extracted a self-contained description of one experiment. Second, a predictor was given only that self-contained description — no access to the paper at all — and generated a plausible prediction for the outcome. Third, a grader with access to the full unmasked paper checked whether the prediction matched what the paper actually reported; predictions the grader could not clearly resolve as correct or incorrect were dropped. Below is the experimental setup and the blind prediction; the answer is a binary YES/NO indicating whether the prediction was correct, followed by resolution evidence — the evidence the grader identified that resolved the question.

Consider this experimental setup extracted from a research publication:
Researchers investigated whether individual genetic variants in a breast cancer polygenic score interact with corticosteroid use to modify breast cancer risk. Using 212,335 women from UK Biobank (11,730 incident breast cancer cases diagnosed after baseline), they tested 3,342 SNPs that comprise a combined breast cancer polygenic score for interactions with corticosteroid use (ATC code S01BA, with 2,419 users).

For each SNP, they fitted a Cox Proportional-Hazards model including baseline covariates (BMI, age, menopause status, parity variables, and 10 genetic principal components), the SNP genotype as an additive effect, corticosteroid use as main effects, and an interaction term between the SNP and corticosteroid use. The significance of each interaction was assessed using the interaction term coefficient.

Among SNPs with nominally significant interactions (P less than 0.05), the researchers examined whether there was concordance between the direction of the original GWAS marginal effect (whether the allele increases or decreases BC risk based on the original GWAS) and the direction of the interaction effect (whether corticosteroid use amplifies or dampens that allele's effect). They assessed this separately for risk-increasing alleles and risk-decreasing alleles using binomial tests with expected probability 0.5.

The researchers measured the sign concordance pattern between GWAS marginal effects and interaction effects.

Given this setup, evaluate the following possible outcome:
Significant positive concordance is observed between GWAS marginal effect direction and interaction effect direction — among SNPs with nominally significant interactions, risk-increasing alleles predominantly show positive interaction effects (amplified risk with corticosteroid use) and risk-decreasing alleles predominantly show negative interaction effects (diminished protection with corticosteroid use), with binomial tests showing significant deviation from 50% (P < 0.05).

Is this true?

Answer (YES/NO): NO